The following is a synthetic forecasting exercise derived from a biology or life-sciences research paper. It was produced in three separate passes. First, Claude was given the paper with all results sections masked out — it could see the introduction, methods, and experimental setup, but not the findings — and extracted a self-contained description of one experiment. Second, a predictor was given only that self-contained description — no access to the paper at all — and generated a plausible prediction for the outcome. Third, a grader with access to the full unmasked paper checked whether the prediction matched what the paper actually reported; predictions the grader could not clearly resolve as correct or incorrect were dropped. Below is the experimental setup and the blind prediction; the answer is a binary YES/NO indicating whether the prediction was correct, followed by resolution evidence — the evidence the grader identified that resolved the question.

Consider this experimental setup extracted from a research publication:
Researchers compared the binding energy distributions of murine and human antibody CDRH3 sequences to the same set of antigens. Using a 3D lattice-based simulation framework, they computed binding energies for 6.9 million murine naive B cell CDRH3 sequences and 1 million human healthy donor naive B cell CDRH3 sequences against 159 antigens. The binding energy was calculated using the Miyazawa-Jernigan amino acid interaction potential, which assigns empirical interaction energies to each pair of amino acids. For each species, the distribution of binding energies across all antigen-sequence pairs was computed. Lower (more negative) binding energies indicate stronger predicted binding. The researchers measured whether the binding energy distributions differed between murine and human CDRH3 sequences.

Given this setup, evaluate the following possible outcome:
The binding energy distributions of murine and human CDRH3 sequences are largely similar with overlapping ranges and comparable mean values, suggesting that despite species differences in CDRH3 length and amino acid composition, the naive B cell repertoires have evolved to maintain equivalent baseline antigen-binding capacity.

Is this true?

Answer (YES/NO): YES